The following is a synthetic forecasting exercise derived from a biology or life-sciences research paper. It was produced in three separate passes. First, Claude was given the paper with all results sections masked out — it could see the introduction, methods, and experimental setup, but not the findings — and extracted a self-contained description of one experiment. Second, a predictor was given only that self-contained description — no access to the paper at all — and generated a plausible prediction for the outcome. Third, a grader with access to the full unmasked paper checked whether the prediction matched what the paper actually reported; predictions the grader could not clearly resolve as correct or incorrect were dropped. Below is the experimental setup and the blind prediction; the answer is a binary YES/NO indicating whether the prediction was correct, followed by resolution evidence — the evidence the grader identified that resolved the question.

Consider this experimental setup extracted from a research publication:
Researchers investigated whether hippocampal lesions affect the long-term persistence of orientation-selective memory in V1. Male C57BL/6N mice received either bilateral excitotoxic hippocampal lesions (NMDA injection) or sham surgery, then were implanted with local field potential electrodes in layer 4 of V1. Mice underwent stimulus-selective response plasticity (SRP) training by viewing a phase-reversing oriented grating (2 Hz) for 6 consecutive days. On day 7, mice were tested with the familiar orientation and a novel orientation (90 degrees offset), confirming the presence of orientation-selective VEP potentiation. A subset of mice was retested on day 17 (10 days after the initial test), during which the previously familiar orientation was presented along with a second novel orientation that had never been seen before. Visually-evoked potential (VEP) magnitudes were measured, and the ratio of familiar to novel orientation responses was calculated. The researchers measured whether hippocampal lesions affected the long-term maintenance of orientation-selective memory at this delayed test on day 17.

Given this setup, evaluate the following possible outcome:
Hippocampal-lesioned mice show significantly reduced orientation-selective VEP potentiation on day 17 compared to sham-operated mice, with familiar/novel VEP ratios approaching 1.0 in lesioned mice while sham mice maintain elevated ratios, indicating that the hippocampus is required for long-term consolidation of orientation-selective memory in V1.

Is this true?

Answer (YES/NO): NO